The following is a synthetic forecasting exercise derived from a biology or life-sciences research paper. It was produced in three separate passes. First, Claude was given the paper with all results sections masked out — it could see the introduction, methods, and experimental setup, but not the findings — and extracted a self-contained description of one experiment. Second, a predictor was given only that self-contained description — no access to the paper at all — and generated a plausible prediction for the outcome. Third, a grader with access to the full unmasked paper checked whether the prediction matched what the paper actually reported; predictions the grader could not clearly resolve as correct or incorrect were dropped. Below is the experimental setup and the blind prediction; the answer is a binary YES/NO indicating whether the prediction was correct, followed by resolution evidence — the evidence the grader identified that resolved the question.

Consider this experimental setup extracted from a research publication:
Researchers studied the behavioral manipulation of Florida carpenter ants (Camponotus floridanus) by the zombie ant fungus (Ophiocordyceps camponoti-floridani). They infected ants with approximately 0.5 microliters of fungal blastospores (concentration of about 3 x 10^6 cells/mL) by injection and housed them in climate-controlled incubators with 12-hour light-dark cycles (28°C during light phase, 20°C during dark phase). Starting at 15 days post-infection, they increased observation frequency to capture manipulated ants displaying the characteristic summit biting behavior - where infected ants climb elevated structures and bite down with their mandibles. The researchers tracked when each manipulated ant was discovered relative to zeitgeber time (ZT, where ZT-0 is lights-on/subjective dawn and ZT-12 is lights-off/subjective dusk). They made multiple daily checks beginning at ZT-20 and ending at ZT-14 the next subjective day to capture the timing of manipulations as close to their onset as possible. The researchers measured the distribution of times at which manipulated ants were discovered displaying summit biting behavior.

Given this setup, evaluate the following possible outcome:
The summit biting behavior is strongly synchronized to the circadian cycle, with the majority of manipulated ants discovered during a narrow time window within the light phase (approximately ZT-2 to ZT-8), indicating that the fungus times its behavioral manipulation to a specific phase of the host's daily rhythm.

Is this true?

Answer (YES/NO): NO